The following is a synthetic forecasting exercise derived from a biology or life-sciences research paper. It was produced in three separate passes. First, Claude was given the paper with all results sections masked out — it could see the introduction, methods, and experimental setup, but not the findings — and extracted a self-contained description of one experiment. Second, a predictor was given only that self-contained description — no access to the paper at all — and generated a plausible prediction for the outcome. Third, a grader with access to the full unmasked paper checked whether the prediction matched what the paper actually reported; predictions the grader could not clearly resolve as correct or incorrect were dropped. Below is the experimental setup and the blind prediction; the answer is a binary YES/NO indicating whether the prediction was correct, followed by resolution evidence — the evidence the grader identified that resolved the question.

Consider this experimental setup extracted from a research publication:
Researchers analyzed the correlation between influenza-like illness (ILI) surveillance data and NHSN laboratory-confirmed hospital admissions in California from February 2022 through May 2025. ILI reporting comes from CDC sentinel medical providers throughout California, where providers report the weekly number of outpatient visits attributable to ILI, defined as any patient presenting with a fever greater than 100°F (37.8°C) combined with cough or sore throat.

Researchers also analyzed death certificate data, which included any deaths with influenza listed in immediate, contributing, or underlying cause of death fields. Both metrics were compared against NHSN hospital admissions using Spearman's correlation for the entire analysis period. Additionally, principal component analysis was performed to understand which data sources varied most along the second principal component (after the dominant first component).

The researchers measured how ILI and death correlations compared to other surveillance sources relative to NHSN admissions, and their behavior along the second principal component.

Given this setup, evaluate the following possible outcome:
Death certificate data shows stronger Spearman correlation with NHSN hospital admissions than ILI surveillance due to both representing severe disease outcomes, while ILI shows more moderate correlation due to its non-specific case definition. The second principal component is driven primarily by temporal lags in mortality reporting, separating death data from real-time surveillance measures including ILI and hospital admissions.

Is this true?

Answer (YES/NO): NO